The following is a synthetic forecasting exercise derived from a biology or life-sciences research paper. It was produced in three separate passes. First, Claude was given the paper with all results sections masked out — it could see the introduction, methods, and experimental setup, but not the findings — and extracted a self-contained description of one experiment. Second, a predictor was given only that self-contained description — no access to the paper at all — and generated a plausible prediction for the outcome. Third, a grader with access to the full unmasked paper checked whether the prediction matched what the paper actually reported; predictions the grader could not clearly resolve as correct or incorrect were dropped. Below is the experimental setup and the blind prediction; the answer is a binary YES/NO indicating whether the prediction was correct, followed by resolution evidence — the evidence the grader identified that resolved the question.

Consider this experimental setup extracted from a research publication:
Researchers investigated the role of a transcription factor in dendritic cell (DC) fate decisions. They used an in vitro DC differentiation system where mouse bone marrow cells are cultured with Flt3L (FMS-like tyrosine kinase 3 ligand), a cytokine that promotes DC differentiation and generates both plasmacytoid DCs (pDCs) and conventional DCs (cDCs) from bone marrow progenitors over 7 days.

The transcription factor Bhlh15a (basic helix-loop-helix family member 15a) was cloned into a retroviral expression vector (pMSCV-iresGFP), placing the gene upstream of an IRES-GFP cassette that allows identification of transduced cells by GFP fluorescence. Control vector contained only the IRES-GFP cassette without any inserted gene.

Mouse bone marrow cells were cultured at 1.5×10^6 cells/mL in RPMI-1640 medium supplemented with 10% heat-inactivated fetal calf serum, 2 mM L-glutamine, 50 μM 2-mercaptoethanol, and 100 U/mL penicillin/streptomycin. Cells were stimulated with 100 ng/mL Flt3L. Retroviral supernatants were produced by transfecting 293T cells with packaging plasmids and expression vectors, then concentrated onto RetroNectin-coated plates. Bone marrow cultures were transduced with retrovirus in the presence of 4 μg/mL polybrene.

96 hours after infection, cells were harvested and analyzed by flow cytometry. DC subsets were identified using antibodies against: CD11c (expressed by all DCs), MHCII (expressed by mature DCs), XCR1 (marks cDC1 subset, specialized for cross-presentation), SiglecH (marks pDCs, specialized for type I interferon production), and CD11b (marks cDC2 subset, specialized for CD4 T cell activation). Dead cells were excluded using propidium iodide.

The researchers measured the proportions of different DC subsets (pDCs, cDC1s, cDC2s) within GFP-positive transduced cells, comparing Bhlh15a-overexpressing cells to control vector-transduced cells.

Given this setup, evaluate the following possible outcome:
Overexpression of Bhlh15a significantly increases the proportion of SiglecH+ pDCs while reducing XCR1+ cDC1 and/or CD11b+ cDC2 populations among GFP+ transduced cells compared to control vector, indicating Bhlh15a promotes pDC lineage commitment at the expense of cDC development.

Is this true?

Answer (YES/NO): NO